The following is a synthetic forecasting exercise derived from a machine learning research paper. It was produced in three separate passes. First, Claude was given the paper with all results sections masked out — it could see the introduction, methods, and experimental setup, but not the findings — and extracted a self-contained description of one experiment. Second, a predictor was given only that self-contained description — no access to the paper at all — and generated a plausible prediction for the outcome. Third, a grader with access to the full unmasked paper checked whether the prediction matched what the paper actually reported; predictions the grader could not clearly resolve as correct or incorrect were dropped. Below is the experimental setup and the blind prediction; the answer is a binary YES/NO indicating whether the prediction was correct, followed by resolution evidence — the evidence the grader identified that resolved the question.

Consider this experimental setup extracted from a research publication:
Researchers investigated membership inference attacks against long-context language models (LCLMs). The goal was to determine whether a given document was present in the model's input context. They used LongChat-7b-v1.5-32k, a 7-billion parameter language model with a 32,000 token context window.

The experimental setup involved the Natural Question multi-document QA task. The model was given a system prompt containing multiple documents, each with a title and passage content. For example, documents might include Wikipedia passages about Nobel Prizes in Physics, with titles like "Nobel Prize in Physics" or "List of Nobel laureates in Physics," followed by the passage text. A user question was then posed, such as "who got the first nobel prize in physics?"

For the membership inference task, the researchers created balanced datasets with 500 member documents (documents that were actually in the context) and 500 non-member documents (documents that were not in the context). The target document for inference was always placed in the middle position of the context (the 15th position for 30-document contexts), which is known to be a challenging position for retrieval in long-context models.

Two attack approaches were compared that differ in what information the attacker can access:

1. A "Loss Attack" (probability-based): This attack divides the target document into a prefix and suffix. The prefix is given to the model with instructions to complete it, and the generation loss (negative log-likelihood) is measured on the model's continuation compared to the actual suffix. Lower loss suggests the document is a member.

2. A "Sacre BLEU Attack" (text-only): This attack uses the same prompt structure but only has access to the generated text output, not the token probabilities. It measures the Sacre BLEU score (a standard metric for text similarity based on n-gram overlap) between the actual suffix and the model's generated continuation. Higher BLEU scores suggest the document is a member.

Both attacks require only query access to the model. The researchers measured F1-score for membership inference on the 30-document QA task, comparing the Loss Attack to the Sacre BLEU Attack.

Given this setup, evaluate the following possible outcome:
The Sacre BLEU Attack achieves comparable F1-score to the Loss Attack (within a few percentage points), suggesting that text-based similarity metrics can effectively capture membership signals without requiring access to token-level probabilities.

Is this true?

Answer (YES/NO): YES